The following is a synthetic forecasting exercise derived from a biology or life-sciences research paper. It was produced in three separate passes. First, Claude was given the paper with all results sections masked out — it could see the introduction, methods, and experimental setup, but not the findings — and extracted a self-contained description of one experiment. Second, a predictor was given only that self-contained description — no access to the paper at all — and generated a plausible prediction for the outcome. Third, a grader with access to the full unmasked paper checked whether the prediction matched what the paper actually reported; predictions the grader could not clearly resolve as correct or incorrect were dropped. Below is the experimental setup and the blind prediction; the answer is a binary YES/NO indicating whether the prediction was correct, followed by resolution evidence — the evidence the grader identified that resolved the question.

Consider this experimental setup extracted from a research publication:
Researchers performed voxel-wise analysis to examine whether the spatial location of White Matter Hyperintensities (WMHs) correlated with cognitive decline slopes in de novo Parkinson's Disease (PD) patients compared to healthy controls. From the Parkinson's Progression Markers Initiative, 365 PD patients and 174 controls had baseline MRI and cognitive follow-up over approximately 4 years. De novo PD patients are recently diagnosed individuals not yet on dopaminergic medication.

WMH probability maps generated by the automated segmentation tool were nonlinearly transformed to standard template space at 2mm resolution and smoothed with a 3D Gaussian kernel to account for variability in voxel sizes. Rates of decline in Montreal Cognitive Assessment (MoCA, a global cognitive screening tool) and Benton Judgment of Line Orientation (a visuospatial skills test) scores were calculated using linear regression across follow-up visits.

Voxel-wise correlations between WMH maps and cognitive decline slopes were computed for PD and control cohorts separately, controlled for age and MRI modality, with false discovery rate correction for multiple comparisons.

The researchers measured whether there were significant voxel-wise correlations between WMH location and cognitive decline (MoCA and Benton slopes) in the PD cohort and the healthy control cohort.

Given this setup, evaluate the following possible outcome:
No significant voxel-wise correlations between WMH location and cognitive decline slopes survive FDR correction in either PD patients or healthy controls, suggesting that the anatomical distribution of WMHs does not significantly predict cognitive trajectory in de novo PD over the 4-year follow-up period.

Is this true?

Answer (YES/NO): NO